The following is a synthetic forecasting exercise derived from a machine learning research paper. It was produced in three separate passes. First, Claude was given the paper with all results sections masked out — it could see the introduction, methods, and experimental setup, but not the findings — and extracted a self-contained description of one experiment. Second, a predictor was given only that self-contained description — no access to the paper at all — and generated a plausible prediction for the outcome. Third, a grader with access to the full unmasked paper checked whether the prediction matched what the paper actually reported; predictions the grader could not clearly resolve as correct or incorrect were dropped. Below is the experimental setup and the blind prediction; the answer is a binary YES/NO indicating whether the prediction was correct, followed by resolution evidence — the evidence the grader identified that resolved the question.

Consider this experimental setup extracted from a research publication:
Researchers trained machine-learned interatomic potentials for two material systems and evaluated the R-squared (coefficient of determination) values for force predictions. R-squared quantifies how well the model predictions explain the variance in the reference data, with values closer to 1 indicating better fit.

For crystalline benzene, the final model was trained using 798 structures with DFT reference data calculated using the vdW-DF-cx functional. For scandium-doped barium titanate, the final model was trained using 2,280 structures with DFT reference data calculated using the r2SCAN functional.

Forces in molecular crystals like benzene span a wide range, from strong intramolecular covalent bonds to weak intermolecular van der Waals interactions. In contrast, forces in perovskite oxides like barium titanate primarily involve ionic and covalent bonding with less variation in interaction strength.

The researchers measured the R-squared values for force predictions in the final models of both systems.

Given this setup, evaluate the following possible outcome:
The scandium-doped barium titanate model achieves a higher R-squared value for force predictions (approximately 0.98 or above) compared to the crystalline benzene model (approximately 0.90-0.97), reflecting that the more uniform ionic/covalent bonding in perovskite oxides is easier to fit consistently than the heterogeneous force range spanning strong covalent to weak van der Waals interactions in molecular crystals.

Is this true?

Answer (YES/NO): NO